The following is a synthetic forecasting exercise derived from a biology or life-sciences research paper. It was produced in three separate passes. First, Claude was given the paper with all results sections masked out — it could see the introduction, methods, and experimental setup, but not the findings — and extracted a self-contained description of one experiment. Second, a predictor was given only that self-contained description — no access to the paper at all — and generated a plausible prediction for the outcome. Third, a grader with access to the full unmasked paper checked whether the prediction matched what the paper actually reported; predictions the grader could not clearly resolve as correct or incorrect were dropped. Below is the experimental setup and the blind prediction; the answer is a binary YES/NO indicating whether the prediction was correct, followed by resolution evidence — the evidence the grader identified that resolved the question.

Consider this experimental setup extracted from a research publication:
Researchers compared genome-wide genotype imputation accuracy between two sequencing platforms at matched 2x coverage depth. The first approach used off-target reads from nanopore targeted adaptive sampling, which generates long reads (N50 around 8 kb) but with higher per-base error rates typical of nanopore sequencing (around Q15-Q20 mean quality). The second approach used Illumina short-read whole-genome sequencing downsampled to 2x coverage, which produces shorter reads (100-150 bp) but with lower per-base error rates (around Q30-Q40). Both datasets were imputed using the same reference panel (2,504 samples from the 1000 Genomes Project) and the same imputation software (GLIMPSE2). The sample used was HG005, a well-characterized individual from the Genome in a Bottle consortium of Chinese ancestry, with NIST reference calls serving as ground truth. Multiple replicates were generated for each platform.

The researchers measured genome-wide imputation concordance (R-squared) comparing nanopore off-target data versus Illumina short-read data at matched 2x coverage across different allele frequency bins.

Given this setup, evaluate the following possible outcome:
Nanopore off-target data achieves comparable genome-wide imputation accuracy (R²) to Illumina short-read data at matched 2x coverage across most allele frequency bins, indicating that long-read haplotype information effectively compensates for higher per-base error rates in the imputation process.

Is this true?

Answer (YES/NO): YES